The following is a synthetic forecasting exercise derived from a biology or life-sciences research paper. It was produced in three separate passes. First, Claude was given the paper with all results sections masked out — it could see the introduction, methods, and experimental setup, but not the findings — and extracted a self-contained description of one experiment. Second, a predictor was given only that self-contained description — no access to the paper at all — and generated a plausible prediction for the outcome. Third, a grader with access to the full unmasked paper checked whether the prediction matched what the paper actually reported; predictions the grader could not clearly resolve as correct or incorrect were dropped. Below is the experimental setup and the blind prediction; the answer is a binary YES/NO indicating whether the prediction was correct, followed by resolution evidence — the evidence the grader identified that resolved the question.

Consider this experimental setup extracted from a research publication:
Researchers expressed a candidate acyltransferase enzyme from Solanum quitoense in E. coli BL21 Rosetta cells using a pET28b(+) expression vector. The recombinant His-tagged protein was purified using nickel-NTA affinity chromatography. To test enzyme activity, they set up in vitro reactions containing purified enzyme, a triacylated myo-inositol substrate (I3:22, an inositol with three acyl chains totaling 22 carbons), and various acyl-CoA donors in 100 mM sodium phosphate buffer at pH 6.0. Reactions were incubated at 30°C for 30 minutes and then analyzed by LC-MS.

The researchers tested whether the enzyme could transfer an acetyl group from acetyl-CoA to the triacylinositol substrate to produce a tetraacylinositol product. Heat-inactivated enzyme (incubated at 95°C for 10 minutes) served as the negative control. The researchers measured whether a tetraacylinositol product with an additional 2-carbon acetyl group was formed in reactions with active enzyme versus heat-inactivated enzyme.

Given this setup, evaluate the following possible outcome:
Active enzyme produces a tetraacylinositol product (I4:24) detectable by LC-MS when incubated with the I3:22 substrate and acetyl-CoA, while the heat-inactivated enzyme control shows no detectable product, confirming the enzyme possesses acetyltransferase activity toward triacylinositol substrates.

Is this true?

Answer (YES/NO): YES